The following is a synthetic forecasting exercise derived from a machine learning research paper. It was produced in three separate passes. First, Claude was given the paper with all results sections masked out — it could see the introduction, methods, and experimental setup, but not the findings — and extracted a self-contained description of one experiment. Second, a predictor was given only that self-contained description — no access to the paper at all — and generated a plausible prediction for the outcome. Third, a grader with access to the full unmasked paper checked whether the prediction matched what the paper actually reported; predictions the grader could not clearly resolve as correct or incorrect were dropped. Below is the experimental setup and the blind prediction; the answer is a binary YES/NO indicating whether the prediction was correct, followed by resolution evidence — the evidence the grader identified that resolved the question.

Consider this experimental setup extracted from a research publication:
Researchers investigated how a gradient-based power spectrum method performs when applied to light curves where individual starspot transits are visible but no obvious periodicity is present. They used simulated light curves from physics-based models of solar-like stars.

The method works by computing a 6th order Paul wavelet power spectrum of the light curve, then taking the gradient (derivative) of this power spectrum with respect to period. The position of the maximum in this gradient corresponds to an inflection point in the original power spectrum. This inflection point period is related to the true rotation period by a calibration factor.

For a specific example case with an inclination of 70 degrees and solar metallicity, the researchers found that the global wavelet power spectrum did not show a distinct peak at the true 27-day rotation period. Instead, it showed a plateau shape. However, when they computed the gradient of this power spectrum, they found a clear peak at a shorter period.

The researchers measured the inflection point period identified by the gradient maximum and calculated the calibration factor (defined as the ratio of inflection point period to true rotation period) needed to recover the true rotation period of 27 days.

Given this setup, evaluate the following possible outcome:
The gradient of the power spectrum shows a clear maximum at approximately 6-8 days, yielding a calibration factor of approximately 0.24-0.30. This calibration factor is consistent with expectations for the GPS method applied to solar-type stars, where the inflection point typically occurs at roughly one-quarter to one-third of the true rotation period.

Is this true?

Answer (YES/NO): NO